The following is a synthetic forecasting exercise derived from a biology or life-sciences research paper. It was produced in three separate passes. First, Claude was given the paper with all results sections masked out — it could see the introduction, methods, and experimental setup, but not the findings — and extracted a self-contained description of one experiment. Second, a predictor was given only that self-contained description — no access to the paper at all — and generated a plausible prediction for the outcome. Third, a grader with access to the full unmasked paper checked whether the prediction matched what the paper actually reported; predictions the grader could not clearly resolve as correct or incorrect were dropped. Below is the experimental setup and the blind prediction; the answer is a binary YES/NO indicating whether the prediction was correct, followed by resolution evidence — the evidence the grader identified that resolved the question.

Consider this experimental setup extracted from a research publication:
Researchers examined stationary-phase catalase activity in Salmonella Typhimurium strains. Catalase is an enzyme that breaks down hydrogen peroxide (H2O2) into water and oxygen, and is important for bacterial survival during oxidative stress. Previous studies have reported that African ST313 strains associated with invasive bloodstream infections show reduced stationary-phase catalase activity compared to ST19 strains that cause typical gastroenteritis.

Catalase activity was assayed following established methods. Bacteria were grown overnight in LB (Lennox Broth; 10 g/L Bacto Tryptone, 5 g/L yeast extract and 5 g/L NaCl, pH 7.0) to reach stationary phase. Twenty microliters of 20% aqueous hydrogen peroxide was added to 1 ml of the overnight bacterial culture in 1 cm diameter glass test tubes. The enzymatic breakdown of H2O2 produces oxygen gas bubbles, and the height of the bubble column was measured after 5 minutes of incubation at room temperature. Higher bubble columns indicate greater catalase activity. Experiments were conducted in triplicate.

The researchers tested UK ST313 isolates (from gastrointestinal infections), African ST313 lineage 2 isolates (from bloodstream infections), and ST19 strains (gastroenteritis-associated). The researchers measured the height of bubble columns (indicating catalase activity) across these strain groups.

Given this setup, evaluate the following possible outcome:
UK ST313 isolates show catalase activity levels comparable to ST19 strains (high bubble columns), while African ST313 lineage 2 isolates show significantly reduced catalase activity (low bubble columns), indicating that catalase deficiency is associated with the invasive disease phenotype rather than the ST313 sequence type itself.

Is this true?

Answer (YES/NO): NO